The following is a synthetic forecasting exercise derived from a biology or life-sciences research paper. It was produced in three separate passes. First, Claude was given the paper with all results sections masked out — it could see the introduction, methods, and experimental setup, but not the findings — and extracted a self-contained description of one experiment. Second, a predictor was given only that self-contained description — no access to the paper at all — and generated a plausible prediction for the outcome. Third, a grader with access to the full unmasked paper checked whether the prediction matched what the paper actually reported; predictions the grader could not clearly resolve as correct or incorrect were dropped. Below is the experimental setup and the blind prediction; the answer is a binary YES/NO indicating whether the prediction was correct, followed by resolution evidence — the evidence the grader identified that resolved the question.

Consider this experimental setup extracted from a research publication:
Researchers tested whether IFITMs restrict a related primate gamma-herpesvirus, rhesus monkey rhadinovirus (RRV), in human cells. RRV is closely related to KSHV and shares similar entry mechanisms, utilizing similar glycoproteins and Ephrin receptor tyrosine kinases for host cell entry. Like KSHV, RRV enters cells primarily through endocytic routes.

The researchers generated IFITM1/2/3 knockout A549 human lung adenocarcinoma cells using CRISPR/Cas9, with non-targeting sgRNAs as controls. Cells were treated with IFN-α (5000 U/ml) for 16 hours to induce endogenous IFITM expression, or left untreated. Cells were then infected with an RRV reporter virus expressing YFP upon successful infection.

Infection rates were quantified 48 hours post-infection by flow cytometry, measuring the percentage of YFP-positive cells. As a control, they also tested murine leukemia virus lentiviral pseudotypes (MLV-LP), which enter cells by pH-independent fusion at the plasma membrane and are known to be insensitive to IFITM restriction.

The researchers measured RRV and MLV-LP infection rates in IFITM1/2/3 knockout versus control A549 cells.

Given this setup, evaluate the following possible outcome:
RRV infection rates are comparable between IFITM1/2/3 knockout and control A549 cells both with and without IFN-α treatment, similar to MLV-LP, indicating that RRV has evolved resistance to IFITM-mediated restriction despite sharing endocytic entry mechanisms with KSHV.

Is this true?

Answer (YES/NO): NO